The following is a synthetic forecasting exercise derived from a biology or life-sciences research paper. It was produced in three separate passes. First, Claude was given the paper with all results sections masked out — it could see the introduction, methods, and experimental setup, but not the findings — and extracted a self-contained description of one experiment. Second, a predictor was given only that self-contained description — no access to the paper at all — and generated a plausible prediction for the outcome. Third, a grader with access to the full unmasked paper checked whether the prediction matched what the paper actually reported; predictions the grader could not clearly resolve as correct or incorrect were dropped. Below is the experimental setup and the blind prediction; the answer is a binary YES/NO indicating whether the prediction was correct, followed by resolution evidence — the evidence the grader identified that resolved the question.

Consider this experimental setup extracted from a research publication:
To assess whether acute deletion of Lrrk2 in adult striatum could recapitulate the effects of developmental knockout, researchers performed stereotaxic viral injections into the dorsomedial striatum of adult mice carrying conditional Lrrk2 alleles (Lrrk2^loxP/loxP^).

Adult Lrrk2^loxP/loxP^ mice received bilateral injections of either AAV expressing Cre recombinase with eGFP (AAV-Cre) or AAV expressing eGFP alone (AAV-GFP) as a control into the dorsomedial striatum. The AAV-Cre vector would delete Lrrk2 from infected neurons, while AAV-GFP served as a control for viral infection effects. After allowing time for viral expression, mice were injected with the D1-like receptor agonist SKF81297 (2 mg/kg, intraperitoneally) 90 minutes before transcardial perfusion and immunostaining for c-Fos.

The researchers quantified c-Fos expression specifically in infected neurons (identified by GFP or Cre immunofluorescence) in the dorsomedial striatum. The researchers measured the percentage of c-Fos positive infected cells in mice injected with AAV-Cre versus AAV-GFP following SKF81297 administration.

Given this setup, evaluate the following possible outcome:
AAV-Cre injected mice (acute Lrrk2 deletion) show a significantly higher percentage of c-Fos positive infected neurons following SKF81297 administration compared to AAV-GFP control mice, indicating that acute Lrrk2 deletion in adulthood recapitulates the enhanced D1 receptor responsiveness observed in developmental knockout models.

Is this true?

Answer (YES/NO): NO